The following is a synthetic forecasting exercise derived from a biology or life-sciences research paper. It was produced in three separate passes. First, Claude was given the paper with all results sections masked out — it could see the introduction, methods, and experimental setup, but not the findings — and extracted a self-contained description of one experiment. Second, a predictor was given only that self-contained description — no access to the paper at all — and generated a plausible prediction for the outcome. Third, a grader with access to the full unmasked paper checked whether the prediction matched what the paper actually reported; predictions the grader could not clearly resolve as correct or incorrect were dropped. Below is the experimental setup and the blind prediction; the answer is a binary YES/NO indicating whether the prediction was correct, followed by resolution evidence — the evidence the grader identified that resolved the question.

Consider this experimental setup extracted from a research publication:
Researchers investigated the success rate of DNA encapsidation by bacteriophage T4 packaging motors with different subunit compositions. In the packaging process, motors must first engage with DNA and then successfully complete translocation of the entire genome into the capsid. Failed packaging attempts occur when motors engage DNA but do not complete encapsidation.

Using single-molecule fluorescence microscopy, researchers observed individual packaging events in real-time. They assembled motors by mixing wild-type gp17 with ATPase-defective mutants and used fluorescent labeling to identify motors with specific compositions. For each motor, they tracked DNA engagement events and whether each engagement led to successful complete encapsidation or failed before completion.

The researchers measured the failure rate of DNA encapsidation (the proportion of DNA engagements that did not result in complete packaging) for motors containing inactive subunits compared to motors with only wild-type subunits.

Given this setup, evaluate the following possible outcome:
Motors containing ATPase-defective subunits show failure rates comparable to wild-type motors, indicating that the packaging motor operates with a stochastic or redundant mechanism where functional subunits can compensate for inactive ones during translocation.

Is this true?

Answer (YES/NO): NO